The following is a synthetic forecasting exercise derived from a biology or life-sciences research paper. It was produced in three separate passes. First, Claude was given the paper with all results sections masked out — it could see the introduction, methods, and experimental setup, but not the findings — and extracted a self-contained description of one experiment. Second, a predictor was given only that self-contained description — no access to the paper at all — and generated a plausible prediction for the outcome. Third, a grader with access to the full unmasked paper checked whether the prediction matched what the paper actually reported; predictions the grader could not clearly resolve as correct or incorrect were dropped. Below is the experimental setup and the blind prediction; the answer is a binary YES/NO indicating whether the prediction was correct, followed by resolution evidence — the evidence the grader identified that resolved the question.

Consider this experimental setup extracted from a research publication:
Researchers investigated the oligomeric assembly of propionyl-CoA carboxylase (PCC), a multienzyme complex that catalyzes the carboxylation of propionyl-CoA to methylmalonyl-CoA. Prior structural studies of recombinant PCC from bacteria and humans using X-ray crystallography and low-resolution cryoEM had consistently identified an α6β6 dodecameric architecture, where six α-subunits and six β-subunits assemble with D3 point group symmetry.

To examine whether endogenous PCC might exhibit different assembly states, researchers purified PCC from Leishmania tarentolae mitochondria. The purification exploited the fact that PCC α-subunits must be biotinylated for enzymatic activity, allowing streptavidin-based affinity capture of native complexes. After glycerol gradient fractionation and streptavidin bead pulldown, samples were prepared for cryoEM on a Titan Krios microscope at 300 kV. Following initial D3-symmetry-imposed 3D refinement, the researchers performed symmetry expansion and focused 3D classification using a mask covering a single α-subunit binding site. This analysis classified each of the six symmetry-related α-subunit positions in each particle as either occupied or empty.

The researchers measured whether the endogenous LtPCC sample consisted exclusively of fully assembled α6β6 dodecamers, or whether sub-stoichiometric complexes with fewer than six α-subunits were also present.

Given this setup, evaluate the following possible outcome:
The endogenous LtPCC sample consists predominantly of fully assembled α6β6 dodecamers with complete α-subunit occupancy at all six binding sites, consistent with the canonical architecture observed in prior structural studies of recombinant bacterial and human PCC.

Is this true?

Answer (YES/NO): NO